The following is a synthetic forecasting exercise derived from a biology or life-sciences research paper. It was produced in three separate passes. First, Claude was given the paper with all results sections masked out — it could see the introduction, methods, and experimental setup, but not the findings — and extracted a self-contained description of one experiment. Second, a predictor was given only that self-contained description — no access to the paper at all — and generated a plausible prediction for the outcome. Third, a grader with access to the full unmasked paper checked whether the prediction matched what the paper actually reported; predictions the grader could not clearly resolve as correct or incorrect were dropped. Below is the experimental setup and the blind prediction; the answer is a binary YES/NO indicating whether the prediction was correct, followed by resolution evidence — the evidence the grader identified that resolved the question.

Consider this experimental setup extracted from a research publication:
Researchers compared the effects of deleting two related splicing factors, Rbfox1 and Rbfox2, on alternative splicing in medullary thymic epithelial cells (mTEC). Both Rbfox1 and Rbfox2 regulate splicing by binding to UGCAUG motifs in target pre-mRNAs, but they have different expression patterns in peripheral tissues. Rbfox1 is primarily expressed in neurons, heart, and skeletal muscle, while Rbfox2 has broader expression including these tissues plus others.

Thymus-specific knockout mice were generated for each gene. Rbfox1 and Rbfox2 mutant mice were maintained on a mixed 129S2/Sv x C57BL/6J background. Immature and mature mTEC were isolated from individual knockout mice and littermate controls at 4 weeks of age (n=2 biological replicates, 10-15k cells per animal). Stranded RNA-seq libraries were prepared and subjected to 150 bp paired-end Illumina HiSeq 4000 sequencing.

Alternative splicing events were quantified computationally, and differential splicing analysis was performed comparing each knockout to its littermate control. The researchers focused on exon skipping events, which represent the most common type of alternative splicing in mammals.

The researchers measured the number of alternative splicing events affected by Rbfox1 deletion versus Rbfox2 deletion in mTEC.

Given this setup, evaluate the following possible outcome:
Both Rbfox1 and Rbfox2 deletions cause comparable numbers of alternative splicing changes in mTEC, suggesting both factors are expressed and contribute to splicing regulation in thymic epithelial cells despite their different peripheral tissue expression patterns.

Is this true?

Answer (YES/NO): YES